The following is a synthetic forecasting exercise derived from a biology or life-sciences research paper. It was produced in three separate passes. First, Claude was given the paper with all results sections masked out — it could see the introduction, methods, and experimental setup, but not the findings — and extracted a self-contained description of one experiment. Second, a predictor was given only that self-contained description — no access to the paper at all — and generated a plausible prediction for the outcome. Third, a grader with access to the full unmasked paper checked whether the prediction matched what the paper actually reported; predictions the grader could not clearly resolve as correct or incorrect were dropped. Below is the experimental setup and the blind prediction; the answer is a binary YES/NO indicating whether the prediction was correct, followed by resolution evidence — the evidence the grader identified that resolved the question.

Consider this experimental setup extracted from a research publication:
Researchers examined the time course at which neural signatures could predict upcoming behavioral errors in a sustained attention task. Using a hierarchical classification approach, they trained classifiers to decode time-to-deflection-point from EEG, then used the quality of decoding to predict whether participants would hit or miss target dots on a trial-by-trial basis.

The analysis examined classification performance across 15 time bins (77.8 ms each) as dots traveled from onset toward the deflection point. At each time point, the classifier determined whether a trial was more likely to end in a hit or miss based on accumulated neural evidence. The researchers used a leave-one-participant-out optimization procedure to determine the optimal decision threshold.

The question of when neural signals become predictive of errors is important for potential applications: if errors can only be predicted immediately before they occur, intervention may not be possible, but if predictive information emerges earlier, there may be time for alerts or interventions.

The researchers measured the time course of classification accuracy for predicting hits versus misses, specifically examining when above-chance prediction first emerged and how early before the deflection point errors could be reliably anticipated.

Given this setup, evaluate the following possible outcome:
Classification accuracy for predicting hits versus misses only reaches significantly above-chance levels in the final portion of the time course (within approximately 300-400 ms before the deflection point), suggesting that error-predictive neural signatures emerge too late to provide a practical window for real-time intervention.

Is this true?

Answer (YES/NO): YES